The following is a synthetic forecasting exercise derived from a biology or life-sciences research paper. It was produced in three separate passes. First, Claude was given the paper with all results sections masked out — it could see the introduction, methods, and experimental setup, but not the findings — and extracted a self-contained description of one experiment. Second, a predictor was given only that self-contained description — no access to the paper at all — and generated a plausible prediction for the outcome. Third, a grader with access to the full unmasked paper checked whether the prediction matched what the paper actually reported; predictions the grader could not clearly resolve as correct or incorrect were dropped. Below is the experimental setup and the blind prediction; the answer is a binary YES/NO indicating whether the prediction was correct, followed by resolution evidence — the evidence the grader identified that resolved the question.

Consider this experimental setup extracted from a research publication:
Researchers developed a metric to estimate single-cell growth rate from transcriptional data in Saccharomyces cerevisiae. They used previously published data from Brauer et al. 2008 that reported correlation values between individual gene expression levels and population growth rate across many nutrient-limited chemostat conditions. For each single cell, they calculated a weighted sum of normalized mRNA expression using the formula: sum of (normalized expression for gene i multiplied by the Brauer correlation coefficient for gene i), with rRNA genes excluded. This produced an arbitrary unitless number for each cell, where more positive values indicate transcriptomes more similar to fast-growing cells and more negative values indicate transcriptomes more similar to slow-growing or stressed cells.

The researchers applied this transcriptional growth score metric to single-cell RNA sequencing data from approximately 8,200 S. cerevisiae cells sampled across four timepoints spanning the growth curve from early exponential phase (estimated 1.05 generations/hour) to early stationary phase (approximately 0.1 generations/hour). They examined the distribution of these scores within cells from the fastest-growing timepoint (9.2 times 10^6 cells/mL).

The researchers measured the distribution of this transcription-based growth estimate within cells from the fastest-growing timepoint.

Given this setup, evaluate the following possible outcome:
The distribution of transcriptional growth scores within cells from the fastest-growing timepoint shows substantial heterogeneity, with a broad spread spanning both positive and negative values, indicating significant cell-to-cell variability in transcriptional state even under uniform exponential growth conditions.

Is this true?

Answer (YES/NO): YES